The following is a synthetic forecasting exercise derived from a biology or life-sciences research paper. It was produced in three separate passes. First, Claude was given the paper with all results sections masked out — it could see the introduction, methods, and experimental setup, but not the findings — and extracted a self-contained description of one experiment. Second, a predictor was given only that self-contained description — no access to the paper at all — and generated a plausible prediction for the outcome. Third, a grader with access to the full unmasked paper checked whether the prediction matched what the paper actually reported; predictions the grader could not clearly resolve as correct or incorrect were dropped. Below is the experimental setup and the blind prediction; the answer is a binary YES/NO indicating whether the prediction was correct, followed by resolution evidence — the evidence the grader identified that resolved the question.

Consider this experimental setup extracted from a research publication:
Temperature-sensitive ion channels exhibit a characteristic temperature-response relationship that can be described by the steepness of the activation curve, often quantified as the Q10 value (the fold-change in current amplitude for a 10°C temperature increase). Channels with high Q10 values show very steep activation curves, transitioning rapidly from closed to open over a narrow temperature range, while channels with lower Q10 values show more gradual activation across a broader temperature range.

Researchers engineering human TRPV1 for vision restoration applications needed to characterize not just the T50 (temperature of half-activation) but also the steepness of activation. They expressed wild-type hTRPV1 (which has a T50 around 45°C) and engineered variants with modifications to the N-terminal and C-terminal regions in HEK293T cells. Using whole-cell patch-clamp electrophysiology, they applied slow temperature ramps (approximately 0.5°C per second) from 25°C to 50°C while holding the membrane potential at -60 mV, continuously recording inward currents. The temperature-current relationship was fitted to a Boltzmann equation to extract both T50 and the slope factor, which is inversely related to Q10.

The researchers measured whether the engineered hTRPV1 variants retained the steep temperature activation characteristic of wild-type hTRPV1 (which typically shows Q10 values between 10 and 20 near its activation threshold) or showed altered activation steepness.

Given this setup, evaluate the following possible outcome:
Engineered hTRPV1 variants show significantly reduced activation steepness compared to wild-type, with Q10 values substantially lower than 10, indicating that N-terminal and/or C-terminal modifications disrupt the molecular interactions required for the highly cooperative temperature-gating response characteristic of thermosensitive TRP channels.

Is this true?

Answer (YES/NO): NO